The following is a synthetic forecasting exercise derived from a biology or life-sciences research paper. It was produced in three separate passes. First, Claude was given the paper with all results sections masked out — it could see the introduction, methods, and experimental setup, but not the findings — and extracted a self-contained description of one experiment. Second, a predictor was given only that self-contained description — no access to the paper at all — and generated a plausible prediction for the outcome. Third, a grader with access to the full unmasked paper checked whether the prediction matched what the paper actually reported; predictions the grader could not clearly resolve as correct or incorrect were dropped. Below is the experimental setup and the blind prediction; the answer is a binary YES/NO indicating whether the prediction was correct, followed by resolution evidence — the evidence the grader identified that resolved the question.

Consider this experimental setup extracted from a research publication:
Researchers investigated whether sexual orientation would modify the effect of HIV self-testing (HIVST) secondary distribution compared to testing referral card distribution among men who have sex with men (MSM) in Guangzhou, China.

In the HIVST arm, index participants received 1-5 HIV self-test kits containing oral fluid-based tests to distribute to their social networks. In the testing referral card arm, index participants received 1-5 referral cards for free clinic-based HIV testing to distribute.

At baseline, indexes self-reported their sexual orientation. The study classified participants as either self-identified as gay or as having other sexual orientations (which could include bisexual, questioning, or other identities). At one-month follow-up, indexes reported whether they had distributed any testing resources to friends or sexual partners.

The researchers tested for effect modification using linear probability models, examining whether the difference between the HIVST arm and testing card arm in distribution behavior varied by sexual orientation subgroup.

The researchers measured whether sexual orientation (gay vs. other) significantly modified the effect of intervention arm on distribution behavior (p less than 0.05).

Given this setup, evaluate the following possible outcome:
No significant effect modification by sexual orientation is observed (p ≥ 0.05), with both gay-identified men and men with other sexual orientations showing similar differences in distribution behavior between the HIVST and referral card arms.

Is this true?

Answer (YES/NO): NO